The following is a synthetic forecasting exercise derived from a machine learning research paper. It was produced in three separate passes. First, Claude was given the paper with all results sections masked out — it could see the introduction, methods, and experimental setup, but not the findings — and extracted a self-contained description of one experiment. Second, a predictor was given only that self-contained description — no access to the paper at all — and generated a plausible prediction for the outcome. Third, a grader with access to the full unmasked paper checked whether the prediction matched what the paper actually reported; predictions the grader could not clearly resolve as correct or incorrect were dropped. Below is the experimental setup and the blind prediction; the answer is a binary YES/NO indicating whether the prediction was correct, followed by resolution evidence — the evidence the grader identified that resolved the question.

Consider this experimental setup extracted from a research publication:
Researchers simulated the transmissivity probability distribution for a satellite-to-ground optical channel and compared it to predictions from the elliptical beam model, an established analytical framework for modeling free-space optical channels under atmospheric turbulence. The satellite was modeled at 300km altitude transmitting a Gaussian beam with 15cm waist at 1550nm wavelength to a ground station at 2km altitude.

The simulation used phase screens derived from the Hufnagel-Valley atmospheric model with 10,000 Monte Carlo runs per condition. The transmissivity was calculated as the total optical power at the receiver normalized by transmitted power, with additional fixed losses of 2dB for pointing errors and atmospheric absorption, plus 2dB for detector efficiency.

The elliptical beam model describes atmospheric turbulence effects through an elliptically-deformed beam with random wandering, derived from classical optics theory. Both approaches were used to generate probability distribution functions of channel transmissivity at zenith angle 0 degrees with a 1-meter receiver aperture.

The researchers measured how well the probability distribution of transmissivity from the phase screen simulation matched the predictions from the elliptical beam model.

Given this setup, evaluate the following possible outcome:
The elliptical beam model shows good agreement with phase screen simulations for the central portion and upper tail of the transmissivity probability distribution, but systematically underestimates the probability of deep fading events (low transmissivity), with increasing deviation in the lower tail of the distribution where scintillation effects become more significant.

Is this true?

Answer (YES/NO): NO